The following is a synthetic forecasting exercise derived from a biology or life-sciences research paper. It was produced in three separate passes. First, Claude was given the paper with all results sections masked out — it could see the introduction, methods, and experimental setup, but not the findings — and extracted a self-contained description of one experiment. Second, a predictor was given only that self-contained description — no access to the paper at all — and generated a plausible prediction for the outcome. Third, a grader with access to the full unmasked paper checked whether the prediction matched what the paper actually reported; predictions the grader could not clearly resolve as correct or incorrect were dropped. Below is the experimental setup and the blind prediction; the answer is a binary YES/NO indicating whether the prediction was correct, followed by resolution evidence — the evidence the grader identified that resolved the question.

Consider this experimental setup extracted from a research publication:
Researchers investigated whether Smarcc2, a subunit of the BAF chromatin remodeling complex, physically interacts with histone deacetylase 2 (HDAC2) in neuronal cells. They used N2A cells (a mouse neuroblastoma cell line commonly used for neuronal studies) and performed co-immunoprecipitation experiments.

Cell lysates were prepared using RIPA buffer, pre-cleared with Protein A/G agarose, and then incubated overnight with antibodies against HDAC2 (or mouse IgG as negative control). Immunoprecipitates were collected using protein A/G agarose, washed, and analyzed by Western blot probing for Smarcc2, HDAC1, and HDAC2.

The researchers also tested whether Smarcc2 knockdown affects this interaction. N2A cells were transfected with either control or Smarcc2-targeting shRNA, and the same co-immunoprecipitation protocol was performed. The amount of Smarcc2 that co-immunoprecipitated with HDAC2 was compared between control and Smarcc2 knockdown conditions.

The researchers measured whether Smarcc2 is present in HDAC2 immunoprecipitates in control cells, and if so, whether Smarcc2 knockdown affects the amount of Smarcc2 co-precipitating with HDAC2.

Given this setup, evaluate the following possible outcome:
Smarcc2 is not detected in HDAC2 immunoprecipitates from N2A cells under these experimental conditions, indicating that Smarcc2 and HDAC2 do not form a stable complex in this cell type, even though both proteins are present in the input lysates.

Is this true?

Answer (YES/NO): NO